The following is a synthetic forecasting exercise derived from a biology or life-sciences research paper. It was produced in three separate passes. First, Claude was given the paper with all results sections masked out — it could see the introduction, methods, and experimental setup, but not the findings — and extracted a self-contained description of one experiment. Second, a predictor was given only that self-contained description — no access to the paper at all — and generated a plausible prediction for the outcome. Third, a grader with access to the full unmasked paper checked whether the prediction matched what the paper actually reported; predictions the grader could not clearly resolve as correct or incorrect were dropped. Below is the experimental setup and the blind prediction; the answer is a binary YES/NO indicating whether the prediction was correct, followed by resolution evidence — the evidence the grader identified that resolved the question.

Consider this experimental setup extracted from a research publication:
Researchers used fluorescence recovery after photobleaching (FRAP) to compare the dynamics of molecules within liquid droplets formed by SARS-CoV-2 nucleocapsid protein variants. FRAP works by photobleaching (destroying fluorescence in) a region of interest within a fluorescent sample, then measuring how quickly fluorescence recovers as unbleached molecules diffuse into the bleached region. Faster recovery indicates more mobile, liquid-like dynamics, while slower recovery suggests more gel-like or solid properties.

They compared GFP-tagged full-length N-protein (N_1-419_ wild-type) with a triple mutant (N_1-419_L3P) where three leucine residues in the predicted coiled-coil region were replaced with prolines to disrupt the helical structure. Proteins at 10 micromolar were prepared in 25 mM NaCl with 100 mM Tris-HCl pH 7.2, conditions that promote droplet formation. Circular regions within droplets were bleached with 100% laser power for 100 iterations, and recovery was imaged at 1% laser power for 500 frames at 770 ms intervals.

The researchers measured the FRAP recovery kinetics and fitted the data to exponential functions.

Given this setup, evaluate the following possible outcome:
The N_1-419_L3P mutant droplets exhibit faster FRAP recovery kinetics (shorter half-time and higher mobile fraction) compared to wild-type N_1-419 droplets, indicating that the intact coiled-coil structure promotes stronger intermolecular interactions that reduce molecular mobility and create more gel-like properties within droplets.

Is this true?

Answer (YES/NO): YES